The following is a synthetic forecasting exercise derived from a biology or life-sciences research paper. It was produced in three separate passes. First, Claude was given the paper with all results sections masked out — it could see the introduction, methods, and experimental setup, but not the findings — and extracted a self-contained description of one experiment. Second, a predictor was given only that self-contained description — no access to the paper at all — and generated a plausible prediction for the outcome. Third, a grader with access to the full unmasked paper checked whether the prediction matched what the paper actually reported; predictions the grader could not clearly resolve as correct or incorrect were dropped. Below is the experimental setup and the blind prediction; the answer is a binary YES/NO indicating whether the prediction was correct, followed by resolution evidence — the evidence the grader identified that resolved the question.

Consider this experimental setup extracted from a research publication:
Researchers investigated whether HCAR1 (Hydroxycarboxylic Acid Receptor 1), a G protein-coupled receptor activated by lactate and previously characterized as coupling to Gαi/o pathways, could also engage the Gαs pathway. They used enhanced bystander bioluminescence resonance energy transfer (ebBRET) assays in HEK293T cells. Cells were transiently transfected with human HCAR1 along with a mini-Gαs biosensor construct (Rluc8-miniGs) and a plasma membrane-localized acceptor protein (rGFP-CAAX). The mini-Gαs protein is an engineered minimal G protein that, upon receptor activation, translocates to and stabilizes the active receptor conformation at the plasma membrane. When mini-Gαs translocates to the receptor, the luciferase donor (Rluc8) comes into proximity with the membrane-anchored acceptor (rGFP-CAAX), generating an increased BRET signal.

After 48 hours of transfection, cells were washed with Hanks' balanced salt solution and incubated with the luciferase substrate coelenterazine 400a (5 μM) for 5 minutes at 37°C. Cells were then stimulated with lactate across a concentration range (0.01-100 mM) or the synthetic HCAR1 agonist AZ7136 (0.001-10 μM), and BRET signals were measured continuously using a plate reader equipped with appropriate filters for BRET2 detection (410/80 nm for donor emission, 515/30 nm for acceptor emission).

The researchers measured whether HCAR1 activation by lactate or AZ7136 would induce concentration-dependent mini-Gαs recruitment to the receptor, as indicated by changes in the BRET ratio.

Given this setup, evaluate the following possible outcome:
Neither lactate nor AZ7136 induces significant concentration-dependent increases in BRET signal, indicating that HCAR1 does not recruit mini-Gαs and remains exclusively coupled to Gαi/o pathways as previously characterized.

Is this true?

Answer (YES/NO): NO